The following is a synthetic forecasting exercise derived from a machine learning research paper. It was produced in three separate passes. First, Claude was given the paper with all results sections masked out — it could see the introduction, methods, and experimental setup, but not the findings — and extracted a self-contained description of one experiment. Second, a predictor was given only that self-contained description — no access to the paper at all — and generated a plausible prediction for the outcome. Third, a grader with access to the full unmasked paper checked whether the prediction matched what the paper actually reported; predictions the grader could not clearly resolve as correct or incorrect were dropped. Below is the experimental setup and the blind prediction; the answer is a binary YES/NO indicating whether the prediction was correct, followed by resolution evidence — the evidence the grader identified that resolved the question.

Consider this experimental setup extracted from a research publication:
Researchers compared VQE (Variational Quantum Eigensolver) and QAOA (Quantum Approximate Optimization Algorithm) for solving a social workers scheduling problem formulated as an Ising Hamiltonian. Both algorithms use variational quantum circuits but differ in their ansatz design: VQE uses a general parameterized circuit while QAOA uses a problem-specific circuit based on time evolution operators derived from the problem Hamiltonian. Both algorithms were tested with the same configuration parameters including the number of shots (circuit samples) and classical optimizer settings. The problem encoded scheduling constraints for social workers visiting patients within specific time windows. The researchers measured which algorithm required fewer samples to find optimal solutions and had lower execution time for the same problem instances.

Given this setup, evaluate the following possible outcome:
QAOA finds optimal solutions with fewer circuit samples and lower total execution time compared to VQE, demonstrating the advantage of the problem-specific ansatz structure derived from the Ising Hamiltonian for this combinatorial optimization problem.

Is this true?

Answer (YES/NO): YES